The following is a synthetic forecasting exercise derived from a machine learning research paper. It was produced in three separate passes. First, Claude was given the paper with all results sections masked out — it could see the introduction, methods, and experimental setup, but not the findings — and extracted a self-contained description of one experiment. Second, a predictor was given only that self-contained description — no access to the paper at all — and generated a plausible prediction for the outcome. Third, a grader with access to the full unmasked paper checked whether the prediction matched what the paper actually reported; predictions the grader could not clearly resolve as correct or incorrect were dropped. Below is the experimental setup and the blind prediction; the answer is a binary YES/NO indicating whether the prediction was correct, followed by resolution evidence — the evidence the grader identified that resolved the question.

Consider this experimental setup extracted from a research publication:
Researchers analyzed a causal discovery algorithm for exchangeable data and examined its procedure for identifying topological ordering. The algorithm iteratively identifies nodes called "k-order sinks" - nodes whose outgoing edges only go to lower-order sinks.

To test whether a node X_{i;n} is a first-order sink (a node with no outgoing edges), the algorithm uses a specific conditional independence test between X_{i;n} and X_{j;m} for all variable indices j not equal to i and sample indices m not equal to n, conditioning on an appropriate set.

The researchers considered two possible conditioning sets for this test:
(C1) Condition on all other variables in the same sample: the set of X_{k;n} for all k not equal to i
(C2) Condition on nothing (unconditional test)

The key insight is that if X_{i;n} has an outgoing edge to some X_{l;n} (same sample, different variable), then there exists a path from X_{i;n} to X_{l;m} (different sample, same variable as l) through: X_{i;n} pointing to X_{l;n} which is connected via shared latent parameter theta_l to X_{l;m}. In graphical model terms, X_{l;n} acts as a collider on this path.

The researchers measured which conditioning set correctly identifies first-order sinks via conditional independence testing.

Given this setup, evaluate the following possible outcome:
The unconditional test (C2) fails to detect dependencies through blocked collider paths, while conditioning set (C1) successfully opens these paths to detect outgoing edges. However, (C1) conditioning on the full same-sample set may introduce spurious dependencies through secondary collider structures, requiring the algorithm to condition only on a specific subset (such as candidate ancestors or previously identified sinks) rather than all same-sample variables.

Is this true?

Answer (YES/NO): NO